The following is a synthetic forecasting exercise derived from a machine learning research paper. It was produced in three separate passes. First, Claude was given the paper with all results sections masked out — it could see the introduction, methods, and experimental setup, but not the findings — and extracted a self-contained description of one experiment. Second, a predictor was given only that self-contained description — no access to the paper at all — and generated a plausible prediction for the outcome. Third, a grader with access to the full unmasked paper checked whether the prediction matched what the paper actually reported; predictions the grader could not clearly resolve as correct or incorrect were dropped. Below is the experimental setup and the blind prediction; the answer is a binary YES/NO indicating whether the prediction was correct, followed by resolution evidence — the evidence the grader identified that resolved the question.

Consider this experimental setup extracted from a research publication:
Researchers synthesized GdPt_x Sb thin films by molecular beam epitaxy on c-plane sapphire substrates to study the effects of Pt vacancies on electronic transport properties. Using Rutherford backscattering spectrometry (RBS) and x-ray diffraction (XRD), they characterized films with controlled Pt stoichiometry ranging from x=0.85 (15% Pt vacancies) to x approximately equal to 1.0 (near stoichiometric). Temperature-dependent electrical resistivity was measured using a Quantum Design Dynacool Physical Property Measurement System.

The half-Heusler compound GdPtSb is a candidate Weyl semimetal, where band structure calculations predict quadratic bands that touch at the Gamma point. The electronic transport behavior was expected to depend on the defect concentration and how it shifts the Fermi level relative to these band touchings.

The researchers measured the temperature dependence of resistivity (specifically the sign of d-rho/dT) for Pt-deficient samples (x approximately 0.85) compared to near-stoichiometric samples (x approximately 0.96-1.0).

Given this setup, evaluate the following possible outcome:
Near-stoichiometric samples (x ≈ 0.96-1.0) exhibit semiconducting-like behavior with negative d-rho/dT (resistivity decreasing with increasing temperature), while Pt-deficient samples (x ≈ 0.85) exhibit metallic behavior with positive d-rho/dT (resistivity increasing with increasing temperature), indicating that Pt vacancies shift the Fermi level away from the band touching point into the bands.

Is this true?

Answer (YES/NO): YES